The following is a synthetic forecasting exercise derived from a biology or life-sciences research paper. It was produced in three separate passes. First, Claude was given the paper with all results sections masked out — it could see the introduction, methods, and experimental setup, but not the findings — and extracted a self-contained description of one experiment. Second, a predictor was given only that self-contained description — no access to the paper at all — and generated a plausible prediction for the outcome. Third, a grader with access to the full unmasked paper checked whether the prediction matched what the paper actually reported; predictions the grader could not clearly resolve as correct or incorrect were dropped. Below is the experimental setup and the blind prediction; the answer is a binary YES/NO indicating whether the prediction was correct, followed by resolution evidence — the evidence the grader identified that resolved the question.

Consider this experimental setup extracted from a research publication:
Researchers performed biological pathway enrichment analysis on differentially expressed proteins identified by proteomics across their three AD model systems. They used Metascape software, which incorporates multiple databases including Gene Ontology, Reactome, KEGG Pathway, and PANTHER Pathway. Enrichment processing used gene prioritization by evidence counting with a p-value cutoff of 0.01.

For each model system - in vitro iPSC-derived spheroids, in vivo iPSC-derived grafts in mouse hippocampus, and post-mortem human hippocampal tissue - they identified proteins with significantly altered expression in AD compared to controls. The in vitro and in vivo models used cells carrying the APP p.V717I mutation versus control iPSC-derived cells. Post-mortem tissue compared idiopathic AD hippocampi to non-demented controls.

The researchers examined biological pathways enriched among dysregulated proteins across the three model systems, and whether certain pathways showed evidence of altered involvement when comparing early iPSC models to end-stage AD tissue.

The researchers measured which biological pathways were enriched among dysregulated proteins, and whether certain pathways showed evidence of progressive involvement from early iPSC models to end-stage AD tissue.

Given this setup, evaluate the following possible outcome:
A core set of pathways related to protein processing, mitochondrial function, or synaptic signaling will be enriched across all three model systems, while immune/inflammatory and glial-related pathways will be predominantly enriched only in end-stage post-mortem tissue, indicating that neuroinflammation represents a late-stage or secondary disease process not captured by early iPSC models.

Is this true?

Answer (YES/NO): NO